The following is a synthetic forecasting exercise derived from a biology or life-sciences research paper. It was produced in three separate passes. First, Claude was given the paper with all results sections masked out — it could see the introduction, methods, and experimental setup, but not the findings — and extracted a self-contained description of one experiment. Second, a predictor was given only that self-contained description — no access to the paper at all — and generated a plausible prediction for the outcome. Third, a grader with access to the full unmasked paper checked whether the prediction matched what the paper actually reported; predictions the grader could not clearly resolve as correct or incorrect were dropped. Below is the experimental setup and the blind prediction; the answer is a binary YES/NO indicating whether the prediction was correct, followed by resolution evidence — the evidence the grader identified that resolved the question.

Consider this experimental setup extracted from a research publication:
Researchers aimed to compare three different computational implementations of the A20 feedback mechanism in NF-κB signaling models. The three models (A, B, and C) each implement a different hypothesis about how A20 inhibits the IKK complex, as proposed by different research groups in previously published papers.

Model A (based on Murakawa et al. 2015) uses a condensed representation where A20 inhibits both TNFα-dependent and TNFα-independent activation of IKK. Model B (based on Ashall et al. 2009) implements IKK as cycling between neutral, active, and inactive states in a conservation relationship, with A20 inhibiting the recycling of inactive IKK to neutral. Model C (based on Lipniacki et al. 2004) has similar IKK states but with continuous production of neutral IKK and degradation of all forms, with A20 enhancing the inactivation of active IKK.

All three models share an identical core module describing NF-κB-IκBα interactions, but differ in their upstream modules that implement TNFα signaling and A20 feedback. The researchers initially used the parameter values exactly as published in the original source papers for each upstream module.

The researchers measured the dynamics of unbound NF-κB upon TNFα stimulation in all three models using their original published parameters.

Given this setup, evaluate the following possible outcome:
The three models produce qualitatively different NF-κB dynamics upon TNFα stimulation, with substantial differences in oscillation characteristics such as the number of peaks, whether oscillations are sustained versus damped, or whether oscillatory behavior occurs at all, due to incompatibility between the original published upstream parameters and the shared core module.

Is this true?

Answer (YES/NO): NO